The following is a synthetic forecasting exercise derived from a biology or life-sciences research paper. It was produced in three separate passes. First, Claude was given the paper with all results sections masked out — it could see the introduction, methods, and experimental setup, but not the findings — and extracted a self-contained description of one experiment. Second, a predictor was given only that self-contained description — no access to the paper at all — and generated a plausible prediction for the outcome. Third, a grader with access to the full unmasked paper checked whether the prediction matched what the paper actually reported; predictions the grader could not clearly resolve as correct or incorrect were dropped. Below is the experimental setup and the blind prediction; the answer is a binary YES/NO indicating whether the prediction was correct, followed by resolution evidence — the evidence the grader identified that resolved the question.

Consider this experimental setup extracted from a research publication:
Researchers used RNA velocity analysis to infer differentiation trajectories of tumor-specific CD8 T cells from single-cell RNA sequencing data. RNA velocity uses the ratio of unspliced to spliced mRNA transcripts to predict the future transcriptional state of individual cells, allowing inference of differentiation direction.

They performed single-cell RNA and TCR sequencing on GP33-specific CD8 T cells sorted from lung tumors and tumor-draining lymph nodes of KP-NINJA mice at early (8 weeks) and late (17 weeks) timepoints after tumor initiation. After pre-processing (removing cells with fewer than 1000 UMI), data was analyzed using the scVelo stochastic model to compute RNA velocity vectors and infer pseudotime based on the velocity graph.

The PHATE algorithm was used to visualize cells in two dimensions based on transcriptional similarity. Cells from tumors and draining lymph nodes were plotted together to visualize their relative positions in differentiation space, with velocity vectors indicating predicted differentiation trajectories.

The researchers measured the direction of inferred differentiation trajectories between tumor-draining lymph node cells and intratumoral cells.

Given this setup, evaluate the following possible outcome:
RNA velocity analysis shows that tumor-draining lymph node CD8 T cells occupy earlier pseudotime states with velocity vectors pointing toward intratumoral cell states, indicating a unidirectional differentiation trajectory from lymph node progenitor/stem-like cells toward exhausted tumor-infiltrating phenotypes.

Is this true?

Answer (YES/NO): YES